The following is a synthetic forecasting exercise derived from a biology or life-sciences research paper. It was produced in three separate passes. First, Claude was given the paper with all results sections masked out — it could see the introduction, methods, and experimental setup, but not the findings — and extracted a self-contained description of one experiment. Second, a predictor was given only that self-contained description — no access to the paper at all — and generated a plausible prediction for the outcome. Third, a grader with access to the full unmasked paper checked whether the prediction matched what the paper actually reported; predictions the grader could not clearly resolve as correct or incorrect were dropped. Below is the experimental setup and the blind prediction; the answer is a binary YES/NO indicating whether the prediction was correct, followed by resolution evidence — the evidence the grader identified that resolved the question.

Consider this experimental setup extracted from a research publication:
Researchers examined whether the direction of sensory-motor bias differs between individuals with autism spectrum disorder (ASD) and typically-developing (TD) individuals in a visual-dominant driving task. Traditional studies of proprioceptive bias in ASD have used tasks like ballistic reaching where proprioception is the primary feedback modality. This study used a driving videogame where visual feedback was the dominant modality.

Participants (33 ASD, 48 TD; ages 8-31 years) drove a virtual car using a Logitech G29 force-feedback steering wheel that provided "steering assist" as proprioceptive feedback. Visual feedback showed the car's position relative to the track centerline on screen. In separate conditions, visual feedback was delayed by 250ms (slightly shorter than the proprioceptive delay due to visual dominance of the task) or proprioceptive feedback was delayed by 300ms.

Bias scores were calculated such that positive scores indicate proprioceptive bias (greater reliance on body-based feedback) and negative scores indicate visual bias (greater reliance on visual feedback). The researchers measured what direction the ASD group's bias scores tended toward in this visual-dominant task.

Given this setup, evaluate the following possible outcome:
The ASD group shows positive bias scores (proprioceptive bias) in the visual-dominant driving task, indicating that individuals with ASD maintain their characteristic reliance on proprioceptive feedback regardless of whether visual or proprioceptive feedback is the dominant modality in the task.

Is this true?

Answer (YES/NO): NO